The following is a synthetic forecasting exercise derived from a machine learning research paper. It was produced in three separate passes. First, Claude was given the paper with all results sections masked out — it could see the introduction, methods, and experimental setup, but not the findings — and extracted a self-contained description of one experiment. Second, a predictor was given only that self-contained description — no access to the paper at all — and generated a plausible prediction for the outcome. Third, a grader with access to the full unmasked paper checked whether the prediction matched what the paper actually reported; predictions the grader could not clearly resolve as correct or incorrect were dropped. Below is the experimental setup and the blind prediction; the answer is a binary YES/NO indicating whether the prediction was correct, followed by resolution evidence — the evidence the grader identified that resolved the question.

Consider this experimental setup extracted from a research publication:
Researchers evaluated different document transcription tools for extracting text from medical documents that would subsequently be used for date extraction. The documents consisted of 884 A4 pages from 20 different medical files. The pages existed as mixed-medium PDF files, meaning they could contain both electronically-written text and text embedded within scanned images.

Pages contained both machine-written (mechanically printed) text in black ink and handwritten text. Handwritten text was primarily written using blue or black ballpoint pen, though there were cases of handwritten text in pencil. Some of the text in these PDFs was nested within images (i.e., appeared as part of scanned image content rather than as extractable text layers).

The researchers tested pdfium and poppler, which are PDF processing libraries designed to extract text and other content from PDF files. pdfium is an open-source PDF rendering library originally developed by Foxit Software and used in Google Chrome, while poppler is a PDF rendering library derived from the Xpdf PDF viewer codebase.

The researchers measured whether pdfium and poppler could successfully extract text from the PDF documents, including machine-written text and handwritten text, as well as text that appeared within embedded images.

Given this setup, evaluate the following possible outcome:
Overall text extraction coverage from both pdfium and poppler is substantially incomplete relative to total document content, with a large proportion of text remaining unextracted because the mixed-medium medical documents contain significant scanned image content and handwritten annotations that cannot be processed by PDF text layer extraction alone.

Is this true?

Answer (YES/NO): NO